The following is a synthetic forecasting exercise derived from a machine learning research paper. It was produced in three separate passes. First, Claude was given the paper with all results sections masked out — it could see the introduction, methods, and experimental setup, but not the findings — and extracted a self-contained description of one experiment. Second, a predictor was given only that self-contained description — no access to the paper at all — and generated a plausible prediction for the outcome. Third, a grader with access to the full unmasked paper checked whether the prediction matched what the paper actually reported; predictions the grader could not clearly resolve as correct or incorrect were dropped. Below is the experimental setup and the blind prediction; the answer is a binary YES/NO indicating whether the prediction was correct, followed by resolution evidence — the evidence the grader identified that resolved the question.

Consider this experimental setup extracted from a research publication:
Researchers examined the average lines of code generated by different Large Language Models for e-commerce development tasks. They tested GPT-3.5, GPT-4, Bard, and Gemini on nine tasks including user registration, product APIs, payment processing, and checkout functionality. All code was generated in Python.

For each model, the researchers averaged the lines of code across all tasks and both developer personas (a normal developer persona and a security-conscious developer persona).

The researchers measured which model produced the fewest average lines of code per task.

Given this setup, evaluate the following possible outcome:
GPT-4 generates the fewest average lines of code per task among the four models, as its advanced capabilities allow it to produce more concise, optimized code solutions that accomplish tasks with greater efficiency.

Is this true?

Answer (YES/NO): NO